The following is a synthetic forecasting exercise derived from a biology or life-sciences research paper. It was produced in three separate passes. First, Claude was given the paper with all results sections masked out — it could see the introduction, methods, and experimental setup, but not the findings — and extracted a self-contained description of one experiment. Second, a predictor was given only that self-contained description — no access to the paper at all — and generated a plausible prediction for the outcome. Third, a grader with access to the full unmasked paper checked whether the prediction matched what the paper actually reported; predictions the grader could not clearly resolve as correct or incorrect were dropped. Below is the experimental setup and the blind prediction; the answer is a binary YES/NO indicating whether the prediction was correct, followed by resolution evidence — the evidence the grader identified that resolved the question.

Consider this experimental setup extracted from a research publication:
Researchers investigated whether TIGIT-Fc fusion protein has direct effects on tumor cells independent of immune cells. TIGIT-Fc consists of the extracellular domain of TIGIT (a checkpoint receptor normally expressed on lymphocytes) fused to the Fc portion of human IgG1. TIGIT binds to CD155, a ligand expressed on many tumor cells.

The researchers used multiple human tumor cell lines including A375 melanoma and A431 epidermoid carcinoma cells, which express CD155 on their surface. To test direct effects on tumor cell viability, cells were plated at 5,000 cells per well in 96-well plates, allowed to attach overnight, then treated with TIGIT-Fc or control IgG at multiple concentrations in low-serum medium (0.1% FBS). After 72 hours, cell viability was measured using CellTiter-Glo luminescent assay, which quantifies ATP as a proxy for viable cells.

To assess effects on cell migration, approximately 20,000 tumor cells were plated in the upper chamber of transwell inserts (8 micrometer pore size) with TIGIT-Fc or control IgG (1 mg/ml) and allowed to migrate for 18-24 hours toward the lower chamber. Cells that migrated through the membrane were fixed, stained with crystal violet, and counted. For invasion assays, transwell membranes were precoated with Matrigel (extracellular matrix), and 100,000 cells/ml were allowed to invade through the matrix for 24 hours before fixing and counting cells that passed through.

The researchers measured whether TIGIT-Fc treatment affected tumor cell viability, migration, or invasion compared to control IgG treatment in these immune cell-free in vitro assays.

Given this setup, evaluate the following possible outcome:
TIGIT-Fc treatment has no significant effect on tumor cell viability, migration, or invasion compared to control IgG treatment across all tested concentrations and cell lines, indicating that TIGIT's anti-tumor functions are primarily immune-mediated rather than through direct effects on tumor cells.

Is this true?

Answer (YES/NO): YES